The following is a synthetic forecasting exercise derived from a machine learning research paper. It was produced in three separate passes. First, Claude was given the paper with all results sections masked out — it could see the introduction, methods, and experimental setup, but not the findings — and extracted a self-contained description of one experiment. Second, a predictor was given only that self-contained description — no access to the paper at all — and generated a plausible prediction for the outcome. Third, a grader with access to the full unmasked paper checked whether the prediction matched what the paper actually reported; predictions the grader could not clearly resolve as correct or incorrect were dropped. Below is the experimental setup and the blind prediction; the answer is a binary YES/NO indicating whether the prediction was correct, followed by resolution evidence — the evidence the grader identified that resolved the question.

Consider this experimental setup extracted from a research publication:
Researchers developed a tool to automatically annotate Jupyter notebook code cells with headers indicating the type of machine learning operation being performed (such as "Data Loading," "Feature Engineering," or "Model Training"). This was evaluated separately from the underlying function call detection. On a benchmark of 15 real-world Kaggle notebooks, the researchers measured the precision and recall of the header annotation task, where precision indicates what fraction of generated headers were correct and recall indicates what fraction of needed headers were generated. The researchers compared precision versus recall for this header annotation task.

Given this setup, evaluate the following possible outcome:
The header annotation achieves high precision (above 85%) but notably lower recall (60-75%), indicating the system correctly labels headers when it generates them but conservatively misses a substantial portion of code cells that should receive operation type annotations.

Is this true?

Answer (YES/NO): NO